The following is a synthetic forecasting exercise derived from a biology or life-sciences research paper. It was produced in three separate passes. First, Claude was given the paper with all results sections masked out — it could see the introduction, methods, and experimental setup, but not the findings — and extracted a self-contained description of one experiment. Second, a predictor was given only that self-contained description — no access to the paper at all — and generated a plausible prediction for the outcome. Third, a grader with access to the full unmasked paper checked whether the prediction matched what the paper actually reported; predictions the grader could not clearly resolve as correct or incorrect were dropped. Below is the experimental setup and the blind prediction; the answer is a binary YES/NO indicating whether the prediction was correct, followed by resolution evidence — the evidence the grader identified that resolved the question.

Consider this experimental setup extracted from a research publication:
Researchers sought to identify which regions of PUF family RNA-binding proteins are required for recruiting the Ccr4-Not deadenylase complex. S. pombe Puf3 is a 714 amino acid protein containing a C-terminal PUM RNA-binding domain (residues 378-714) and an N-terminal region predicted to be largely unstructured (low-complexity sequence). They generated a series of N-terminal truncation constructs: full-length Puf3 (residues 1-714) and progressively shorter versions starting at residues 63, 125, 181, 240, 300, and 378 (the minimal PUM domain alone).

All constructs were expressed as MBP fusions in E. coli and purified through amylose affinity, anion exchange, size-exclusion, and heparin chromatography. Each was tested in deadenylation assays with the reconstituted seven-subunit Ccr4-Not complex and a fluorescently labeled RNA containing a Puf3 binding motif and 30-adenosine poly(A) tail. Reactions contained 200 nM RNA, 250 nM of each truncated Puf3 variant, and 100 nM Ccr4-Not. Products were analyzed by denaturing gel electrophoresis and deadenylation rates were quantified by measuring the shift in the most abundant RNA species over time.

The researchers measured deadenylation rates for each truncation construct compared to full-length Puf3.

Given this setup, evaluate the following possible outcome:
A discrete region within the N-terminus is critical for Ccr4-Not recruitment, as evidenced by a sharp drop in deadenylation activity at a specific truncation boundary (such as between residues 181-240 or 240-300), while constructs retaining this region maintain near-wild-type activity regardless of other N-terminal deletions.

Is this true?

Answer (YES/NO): NO